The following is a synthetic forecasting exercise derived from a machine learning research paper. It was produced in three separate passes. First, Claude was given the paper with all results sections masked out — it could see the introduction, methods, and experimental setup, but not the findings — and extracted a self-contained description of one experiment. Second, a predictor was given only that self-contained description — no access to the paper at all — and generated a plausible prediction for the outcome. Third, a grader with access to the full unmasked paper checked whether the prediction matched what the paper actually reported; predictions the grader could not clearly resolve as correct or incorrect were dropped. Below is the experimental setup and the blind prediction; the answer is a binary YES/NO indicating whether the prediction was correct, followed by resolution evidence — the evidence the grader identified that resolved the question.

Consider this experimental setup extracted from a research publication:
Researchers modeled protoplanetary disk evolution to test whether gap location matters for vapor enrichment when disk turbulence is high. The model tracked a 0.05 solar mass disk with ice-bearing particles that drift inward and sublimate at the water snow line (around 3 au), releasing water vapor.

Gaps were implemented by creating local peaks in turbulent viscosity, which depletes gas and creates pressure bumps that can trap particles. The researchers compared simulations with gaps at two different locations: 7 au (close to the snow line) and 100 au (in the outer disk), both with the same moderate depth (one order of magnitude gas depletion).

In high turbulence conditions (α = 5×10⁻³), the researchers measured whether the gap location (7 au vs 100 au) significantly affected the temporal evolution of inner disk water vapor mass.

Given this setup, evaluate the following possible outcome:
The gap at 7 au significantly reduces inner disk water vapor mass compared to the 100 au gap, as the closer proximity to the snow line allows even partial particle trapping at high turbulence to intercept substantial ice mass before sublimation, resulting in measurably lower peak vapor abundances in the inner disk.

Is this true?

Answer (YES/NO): NO